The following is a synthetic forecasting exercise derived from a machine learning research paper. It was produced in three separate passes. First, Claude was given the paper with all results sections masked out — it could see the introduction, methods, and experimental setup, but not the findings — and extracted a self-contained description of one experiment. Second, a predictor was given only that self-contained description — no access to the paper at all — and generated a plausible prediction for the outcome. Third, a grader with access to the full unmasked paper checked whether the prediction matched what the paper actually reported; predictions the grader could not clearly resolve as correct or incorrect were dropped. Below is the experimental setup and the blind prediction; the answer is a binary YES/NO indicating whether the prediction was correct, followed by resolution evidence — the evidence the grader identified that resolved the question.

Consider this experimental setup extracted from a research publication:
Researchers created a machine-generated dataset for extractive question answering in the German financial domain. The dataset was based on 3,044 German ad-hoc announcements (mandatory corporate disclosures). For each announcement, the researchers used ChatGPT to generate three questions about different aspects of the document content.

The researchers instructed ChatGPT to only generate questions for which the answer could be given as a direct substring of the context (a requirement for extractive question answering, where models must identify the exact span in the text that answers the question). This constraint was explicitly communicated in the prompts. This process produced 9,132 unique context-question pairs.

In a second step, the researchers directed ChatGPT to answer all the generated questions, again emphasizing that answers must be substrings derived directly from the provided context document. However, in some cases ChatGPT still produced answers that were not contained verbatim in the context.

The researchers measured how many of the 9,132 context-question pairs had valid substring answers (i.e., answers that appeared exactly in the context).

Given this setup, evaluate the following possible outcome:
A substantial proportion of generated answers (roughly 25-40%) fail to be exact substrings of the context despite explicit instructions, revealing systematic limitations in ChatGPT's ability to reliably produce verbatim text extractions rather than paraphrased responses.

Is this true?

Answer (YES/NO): NO